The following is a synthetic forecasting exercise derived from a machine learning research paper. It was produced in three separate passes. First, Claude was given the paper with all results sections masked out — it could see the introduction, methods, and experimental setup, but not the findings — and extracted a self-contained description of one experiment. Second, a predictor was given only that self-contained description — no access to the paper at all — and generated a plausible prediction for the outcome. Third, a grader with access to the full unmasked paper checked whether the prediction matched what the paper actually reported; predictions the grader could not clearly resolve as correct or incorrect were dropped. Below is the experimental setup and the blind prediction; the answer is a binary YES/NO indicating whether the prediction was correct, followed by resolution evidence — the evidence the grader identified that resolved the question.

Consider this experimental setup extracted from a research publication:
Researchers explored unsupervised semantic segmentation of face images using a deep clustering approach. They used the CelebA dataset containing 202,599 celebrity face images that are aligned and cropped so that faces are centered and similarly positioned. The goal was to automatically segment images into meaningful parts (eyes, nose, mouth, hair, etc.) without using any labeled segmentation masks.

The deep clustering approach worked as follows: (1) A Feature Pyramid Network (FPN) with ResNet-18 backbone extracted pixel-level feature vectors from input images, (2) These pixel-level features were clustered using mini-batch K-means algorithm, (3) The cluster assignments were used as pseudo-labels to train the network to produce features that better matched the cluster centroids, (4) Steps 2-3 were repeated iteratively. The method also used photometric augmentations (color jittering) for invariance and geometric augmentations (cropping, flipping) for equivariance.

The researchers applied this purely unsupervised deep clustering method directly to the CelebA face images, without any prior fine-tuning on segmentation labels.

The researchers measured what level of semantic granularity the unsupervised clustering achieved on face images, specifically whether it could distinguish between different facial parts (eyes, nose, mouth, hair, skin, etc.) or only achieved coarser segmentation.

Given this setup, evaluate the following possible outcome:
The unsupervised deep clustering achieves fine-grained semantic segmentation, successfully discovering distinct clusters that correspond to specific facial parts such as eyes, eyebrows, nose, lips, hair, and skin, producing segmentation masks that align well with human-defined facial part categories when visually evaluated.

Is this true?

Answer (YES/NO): NO